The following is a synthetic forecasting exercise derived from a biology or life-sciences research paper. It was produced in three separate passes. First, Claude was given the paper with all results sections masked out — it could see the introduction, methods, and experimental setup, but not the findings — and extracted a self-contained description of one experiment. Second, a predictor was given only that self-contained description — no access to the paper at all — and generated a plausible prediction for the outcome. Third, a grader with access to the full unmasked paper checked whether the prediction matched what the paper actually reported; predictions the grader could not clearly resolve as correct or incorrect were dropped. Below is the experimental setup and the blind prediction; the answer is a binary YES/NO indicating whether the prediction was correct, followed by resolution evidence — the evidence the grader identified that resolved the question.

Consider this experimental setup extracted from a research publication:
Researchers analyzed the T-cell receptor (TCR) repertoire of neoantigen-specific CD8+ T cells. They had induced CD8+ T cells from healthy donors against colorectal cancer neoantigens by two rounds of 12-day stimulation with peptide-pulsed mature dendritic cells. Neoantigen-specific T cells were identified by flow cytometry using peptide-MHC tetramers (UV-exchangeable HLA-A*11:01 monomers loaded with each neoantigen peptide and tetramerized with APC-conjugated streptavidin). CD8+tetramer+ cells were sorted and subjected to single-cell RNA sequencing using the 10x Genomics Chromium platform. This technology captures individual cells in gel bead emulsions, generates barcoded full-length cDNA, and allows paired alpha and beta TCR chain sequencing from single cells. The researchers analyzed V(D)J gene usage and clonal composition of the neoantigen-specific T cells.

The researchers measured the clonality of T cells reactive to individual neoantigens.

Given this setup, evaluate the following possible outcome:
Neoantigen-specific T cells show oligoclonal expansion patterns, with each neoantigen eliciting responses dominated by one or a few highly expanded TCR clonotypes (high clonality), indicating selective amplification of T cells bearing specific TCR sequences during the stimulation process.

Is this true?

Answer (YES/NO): YES